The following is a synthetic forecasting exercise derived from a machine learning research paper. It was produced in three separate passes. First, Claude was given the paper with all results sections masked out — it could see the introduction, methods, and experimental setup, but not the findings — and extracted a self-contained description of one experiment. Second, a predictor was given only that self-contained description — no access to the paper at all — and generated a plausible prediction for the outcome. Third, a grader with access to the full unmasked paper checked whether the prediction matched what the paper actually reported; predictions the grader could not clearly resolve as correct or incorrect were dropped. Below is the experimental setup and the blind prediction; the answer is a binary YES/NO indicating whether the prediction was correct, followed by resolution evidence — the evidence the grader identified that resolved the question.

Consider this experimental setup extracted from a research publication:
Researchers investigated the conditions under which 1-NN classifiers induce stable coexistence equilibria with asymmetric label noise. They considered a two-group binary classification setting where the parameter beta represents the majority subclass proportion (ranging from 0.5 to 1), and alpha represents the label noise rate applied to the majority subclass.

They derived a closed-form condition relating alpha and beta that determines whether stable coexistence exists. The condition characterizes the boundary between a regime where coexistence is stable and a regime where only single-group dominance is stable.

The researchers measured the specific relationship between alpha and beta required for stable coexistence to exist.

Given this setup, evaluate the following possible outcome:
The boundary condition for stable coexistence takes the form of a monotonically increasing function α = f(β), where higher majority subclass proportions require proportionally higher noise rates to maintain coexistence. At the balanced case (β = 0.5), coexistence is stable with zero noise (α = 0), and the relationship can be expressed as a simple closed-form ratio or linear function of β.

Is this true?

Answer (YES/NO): NO